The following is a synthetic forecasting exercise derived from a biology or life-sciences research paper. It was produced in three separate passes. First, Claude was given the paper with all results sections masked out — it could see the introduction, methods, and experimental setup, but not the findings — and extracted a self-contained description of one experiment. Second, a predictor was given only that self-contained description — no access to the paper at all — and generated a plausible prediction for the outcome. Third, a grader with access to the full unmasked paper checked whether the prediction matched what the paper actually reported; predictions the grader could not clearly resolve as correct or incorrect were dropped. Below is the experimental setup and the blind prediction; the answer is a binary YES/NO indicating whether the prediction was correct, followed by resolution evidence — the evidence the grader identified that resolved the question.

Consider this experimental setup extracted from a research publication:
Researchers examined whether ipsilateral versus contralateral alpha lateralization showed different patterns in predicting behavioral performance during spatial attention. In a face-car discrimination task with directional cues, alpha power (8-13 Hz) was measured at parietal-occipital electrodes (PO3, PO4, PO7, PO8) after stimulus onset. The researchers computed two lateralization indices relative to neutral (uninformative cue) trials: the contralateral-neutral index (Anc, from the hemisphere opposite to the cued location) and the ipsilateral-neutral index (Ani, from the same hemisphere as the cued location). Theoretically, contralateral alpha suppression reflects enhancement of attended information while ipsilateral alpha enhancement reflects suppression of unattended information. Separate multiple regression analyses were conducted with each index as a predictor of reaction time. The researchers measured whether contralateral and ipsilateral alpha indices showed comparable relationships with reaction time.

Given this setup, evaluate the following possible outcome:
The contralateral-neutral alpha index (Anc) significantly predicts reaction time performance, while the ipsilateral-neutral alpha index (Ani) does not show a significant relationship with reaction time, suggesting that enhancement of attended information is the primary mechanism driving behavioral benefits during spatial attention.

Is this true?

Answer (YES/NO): YES